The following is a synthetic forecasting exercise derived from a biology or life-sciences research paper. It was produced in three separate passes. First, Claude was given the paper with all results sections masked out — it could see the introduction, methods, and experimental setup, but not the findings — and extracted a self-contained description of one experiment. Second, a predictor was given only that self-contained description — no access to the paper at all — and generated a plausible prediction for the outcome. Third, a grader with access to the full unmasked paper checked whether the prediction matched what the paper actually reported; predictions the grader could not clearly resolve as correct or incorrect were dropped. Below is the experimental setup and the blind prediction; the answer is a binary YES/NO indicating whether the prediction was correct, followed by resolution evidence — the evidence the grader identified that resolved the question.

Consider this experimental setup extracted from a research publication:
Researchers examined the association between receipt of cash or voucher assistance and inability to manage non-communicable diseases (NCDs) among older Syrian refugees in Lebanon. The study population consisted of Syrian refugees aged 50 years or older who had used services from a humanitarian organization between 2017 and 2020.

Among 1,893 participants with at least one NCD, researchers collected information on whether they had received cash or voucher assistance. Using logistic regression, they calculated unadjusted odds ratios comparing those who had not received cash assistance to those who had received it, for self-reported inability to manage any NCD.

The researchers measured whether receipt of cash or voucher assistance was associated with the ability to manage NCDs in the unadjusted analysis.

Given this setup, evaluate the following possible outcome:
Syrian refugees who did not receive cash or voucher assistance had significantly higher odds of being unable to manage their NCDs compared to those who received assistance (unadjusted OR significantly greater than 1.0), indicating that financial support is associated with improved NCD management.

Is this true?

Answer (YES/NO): YES